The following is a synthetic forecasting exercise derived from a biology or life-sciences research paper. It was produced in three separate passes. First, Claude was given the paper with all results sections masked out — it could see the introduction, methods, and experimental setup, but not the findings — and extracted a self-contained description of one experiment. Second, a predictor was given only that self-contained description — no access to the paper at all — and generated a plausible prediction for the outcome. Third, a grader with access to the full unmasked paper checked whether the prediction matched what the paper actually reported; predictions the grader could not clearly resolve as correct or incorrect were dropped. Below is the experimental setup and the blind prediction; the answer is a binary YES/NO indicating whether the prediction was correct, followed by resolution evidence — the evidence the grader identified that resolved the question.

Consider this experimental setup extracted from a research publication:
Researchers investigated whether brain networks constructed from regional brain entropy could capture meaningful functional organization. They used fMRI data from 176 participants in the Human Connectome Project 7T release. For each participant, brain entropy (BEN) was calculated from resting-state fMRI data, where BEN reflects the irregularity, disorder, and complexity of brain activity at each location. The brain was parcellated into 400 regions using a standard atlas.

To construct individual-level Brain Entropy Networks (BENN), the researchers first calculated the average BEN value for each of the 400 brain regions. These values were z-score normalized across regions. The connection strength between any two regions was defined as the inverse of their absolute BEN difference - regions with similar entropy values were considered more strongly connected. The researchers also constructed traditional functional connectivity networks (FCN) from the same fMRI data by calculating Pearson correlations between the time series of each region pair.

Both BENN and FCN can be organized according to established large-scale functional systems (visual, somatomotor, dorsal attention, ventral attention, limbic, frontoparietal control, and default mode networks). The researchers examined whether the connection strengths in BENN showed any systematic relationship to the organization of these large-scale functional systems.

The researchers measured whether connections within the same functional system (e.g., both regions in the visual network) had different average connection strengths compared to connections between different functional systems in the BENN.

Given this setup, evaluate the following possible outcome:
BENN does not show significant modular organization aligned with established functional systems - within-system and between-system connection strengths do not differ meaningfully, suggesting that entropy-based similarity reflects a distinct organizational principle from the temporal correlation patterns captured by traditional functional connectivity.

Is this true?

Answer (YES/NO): NO